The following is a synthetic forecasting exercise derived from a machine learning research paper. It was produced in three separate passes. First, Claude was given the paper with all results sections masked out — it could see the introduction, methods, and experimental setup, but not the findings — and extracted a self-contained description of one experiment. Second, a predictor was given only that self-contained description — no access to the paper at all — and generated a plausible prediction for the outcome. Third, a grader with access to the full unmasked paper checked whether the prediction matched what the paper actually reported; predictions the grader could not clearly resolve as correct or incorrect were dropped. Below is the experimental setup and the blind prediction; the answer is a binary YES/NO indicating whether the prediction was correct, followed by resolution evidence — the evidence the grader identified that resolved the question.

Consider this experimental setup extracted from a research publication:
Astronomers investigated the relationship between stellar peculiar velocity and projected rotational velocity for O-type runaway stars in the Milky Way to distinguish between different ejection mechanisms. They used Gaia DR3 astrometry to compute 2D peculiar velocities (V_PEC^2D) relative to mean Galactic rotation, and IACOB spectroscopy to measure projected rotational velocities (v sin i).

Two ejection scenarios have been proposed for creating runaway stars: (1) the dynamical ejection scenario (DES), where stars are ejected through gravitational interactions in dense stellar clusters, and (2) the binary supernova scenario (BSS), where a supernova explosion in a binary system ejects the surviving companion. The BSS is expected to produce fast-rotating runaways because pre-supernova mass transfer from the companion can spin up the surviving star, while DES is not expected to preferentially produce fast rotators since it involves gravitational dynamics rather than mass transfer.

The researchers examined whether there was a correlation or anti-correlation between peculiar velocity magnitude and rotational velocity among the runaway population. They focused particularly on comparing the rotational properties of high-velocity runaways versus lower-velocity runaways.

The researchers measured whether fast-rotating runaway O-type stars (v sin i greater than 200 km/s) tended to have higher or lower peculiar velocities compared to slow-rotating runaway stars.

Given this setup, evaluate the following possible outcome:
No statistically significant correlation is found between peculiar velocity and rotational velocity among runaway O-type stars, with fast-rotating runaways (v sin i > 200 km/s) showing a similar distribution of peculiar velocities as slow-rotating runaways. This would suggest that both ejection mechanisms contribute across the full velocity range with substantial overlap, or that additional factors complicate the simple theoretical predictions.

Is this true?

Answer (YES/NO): NO